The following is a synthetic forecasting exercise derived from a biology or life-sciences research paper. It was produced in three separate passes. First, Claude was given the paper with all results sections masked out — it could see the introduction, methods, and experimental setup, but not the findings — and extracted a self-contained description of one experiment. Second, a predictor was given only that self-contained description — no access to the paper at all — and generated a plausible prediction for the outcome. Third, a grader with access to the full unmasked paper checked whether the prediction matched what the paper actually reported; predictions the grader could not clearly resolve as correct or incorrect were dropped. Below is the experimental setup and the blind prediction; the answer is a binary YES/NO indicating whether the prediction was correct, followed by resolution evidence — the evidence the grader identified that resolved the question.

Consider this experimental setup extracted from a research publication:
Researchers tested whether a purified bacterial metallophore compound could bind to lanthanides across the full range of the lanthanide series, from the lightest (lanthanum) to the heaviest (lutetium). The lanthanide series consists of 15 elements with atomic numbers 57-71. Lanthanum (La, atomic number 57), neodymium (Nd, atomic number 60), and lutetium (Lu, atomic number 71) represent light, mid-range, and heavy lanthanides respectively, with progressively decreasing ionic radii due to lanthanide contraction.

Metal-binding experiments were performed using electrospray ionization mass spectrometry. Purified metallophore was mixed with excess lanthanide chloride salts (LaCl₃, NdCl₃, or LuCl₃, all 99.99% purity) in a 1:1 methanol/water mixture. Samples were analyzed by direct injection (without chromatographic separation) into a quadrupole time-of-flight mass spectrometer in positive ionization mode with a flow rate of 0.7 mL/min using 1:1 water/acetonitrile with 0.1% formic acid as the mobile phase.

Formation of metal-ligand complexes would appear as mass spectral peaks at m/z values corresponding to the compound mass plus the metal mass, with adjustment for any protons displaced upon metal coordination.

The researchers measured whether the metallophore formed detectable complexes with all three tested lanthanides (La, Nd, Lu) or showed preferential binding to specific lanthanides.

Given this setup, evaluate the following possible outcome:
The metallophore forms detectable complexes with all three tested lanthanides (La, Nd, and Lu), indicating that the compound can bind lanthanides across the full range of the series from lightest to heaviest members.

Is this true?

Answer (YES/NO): YES